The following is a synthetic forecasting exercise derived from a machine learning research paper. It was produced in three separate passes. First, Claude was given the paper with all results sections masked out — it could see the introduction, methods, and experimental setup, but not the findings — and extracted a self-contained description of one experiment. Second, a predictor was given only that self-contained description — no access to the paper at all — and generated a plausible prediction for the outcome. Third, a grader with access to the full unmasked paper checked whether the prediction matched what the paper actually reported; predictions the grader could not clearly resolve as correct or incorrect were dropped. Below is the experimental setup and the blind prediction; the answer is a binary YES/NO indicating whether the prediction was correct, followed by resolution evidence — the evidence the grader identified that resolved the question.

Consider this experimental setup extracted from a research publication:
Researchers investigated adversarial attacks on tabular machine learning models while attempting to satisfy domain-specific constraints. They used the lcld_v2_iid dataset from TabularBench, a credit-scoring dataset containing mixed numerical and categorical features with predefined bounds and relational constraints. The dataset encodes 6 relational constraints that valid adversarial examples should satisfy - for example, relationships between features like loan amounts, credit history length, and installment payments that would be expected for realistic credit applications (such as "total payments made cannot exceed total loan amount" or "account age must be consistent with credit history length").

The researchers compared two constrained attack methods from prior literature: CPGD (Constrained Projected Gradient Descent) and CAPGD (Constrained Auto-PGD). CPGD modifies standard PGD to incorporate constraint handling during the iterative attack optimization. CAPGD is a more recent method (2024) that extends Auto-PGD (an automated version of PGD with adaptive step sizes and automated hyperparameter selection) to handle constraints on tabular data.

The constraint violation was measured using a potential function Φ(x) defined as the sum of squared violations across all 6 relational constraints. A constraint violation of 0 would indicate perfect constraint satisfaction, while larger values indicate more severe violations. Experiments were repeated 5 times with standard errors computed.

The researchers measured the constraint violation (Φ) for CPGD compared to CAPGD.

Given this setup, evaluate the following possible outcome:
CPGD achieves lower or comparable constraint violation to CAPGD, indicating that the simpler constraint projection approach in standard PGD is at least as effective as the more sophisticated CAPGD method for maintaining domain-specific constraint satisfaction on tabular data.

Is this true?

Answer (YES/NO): YES